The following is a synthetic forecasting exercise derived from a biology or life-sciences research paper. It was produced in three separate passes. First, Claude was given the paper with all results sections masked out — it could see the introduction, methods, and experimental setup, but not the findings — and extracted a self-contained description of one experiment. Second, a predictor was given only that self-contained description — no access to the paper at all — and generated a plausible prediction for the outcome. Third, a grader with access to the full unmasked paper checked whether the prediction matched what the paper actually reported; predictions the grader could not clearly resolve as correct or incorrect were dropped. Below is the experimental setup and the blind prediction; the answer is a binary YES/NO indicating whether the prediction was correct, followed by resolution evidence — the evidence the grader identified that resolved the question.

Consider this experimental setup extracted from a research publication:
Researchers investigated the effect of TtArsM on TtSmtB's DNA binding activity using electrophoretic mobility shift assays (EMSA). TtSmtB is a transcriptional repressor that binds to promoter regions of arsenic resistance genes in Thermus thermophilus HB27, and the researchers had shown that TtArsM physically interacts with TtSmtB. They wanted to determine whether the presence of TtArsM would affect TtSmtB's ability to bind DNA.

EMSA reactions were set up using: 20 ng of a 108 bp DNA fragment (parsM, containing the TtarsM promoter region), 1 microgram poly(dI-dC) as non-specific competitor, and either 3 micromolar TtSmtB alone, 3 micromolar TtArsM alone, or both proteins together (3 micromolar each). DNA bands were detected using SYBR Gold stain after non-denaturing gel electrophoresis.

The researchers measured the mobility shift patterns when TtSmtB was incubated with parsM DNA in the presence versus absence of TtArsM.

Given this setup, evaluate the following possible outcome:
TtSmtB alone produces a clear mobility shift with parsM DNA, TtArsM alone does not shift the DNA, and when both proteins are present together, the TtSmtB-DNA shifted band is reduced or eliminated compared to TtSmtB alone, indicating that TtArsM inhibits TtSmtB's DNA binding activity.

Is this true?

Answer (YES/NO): NO